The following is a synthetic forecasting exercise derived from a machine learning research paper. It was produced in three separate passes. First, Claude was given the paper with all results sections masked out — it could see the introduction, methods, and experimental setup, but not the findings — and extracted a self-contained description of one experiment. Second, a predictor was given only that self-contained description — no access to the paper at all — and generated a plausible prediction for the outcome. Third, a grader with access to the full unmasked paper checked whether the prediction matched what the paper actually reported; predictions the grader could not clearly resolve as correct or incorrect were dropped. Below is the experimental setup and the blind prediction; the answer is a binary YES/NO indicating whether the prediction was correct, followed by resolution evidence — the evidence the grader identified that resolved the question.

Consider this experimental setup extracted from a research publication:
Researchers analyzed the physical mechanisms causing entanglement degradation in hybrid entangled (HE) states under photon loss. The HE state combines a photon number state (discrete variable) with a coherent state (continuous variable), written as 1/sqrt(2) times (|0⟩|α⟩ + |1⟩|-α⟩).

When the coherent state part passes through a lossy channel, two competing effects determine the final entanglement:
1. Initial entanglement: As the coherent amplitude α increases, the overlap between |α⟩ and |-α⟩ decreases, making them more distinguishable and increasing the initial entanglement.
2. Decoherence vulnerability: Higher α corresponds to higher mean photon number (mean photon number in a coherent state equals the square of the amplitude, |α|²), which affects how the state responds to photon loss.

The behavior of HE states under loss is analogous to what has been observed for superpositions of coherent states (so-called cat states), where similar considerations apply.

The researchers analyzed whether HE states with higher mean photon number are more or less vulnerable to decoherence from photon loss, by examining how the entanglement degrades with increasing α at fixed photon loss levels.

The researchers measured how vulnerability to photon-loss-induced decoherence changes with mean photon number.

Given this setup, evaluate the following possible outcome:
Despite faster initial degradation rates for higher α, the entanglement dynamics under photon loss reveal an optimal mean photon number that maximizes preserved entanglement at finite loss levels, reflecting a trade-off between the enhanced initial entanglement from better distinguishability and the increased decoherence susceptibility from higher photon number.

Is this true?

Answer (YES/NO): YES